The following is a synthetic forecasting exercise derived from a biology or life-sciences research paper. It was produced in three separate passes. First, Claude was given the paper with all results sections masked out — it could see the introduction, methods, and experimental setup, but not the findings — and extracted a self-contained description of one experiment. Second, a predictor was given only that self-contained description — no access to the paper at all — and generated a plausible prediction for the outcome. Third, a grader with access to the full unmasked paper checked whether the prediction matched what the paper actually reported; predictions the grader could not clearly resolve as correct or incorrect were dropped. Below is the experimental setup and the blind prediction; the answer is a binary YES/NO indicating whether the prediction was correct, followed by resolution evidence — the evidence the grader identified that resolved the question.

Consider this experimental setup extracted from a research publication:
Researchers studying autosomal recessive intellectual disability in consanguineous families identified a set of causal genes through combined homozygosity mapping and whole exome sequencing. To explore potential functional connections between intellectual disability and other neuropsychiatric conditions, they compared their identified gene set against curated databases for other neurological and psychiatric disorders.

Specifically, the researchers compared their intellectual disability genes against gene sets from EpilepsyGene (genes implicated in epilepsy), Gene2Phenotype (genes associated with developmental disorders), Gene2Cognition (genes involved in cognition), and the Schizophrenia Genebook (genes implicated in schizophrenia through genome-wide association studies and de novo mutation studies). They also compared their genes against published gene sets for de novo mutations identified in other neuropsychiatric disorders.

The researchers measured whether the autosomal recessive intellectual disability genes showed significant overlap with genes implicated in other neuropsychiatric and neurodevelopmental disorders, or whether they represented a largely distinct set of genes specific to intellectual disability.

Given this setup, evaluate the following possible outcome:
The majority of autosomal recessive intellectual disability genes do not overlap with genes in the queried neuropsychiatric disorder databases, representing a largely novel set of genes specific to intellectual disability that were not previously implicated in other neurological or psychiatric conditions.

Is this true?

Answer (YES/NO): NO